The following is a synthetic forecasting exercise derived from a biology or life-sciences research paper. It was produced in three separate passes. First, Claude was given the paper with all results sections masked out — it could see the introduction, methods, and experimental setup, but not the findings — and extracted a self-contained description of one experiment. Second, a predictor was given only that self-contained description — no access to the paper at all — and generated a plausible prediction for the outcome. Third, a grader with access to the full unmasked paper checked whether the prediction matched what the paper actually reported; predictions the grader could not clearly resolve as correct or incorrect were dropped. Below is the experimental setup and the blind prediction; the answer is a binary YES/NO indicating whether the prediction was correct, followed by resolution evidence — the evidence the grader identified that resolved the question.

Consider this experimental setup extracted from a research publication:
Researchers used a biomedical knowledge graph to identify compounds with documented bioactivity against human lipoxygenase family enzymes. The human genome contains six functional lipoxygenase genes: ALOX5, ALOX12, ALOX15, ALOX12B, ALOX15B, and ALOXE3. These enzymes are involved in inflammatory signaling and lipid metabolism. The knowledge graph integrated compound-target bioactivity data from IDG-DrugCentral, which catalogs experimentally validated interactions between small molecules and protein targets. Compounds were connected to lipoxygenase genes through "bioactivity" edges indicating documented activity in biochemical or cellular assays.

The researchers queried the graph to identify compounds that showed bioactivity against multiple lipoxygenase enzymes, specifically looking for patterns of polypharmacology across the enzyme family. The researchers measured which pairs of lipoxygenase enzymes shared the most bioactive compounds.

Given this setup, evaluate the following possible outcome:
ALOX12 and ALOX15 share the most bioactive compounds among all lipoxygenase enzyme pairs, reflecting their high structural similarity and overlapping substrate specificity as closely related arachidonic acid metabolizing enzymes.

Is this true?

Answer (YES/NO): YES